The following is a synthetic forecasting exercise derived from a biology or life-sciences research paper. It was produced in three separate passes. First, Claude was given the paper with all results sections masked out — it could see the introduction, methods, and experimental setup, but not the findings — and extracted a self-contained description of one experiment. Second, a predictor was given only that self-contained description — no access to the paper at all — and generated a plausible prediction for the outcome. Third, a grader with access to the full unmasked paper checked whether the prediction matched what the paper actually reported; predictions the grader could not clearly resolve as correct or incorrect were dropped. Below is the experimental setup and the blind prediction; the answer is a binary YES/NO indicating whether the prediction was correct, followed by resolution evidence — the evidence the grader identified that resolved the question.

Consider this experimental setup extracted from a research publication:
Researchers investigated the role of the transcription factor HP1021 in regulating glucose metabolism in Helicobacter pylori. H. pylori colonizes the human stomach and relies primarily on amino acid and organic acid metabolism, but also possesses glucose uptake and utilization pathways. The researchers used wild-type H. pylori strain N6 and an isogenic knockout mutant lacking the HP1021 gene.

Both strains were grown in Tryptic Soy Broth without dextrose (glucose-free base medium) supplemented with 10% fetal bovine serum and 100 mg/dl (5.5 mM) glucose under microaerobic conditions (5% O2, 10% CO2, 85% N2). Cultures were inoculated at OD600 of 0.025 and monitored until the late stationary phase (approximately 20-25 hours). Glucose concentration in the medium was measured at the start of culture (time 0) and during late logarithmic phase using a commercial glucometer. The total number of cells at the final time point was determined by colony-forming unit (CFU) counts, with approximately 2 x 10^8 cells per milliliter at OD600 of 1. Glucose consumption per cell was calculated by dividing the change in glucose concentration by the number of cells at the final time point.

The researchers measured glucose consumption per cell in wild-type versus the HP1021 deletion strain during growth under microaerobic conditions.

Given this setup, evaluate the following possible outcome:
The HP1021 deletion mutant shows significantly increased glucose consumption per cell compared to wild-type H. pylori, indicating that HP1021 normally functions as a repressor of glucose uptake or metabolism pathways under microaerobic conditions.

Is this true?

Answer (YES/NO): YES